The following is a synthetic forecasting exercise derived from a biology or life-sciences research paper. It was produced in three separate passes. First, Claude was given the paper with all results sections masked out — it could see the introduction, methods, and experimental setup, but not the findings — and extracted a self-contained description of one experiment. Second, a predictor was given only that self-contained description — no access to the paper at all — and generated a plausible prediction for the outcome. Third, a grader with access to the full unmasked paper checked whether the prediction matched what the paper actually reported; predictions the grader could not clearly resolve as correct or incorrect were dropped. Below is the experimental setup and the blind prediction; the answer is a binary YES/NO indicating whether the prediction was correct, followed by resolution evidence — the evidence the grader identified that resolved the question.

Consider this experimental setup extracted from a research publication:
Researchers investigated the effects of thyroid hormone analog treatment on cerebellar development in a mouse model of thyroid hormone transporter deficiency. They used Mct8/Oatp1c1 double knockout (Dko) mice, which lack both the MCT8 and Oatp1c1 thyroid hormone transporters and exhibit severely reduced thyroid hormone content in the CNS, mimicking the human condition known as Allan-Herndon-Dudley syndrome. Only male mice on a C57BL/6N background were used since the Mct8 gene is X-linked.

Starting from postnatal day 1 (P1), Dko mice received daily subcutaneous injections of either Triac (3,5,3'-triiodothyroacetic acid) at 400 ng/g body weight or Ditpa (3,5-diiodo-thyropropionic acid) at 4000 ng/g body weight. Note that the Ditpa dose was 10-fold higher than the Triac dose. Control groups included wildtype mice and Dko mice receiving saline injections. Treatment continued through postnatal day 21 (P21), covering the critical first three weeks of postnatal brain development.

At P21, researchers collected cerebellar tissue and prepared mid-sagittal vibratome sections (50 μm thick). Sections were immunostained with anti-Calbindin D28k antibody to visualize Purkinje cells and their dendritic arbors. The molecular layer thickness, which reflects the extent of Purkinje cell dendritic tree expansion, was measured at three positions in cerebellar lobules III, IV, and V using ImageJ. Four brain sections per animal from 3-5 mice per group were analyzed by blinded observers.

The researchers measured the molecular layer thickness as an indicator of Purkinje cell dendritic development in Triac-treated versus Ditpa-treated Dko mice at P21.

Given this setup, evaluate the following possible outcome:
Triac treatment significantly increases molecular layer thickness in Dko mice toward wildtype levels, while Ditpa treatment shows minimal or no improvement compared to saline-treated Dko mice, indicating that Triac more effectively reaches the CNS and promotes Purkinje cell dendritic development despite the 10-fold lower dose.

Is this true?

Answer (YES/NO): NO